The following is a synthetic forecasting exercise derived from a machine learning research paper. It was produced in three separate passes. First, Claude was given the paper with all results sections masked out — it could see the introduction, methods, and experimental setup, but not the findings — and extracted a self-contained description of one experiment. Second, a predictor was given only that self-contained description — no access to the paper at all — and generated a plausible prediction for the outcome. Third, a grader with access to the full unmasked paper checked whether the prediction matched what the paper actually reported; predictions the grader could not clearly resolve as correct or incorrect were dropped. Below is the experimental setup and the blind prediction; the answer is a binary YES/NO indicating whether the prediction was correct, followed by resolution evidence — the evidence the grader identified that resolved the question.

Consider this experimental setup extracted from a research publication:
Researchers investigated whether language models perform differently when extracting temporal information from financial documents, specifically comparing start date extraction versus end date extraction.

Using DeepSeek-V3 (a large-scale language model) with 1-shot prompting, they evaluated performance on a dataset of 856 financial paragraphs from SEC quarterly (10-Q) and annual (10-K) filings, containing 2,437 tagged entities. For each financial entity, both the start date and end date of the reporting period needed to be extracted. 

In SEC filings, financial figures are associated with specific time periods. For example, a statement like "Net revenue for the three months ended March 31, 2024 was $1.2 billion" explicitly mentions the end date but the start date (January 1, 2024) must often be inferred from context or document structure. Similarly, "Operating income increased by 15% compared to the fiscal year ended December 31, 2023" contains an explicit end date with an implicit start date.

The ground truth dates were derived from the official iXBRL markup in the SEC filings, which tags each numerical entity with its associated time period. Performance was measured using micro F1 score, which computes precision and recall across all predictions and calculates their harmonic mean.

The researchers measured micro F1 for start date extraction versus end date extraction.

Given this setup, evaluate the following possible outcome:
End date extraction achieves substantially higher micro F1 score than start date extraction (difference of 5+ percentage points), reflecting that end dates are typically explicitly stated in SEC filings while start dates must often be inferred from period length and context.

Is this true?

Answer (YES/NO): YES